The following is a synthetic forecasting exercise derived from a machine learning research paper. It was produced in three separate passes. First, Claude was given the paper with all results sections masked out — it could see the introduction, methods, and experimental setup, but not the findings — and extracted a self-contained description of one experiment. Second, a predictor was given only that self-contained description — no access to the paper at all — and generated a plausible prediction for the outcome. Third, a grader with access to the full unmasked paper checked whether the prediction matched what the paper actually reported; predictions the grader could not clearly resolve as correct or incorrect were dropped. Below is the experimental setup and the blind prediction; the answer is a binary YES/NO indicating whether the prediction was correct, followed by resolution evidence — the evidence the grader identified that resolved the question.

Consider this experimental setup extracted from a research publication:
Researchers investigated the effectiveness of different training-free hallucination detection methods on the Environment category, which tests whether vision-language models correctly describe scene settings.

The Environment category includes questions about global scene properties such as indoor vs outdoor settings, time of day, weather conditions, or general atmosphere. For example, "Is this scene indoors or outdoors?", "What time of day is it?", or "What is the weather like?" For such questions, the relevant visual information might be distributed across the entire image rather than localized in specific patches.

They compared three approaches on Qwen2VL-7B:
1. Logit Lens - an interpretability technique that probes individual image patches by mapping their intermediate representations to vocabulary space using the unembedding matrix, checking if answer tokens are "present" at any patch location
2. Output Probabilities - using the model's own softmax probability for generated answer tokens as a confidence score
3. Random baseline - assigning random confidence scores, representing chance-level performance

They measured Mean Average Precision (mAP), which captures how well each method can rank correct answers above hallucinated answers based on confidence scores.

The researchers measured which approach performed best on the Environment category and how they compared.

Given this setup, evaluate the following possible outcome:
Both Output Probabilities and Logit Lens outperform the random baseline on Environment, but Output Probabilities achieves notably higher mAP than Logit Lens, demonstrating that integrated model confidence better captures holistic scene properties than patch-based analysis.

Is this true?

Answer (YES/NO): NO